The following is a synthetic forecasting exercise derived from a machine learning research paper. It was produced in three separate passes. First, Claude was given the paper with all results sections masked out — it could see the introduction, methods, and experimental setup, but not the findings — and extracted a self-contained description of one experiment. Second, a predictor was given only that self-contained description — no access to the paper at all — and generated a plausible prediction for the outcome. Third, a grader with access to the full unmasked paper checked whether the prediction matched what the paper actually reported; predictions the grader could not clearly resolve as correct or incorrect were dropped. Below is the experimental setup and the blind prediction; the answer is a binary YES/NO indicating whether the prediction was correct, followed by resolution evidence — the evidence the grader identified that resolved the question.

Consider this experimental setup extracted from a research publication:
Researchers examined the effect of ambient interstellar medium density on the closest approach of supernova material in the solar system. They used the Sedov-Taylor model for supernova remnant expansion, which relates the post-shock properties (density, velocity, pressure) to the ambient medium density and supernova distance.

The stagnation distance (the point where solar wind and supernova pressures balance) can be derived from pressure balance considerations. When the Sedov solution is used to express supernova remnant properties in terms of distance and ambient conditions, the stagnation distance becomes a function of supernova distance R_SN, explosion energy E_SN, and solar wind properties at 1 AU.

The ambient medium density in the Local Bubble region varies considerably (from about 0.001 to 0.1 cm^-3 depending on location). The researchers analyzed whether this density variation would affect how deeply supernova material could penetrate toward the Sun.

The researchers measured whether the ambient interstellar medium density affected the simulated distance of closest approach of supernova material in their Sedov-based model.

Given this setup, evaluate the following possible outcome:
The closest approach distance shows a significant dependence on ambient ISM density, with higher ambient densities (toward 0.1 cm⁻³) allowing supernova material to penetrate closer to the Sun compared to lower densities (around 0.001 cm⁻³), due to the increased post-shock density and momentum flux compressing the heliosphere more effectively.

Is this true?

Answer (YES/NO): NO